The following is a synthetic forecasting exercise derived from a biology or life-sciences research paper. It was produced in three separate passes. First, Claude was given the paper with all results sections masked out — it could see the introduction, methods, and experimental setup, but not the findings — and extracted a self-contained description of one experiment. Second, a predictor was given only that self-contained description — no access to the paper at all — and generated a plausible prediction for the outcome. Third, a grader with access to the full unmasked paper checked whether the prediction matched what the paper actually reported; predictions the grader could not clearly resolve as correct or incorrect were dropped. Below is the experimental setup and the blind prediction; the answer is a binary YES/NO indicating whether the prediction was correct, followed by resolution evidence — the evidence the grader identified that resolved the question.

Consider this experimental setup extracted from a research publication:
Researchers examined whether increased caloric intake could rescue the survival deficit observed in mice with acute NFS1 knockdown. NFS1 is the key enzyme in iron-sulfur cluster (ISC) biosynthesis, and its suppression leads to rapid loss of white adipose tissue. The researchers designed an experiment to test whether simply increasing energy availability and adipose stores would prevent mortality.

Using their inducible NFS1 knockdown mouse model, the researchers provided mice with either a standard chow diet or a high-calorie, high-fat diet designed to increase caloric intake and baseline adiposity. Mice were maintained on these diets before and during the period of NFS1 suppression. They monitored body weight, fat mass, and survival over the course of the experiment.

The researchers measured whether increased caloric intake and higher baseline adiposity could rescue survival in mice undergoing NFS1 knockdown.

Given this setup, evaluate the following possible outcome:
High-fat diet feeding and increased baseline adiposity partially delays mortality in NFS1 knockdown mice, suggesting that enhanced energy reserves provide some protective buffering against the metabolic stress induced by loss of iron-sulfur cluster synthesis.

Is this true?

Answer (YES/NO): NO